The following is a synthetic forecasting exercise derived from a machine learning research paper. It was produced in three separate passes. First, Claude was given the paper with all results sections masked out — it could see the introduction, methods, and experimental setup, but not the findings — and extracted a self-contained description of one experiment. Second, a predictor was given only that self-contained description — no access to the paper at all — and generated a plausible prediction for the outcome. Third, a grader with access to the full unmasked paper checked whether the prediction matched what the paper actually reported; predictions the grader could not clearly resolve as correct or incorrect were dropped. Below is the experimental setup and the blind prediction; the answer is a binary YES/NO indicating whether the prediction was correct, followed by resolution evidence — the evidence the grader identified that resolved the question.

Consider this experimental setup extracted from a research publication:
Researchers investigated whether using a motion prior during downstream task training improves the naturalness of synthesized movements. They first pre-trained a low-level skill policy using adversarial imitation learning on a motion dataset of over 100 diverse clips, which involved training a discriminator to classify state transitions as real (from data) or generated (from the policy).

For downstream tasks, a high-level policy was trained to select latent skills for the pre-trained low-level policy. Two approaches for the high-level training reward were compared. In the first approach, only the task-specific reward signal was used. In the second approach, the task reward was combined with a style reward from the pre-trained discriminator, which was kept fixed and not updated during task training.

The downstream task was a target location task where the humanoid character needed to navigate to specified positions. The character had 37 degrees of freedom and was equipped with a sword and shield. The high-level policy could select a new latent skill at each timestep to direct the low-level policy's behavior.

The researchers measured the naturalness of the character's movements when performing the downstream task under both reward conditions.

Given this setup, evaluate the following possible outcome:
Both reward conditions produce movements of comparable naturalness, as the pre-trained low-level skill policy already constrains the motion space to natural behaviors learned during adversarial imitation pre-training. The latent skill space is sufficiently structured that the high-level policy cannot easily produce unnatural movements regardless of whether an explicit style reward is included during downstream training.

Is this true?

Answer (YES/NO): NO